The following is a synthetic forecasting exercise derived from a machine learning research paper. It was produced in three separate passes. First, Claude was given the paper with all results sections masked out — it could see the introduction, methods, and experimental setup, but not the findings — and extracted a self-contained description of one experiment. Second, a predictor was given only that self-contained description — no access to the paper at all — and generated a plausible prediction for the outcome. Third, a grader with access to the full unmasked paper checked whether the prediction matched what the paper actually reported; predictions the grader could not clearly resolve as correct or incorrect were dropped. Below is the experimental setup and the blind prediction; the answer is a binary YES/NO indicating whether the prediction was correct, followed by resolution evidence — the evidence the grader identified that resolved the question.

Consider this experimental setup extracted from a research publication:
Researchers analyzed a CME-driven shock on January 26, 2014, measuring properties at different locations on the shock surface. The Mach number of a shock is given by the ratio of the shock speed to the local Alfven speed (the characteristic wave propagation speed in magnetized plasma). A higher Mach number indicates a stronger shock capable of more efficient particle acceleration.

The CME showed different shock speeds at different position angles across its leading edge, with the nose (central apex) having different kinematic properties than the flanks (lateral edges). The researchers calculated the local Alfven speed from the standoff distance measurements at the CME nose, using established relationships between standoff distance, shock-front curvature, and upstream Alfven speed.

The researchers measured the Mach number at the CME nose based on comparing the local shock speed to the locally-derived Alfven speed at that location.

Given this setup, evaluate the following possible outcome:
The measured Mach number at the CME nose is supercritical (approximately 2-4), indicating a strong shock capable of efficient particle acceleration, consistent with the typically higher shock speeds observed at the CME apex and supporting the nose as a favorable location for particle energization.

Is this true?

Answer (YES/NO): NO